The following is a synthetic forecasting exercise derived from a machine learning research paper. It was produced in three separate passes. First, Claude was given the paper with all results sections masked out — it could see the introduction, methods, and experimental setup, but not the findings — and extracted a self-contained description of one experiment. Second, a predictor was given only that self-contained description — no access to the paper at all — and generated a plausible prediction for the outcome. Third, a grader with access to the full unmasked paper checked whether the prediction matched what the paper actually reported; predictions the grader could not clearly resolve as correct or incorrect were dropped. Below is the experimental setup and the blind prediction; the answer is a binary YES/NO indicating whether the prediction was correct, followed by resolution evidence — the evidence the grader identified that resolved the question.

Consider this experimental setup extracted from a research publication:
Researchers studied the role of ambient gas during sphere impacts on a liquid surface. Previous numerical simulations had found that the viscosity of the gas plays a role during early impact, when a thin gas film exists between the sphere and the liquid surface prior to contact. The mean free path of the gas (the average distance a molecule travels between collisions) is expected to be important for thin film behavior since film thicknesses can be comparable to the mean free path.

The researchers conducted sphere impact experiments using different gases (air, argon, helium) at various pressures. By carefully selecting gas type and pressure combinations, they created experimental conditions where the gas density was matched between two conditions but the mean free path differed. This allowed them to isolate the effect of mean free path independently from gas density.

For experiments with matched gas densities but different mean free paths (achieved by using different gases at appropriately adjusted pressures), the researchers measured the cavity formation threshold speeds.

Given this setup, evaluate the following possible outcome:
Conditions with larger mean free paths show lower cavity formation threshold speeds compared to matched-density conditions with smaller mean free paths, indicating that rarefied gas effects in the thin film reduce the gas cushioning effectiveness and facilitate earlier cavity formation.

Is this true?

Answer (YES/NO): NO